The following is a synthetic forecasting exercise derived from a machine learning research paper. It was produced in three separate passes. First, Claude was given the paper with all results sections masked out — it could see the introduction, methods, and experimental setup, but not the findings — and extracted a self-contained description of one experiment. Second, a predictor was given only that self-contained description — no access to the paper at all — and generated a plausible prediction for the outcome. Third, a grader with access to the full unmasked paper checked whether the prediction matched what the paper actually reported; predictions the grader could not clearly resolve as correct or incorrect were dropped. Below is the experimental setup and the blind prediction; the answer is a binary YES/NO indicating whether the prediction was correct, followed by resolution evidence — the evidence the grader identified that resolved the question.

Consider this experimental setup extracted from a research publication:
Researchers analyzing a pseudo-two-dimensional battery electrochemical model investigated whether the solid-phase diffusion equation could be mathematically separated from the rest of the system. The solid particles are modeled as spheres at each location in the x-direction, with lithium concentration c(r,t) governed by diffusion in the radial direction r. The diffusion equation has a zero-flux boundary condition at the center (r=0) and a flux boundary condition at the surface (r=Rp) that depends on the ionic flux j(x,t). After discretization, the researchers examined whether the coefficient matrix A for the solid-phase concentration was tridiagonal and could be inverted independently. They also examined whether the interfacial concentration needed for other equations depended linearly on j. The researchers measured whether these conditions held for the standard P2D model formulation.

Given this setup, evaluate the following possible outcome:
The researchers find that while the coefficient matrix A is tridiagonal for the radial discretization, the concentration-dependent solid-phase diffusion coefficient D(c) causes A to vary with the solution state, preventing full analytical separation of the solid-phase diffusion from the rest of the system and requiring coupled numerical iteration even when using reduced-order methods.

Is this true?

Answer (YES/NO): NO